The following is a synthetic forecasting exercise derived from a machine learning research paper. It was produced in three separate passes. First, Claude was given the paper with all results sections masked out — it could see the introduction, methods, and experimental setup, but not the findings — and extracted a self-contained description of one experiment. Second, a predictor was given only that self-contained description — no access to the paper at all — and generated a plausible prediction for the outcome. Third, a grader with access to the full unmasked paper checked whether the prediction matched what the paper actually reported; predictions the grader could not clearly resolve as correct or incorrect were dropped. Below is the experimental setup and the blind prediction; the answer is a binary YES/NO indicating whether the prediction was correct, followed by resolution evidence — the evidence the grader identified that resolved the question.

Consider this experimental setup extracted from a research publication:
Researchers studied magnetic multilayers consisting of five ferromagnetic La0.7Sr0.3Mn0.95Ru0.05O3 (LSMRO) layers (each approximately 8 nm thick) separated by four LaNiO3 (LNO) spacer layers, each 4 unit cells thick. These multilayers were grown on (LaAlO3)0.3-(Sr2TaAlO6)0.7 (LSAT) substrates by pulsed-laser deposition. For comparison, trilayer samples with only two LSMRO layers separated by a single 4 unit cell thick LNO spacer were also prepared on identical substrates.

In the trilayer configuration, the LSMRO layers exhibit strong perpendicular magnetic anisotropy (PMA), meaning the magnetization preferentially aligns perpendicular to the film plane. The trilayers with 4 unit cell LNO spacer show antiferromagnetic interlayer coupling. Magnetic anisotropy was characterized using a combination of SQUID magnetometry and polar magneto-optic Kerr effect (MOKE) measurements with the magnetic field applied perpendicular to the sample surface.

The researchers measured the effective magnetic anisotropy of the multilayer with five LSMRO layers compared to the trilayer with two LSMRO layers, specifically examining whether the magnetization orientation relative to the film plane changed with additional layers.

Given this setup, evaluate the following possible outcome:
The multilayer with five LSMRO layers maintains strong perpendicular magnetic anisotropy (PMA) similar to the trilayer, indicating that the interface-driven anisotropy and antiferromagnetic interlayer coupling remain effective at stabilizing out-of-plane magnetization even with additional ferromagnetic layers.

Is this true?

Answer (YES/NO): NO